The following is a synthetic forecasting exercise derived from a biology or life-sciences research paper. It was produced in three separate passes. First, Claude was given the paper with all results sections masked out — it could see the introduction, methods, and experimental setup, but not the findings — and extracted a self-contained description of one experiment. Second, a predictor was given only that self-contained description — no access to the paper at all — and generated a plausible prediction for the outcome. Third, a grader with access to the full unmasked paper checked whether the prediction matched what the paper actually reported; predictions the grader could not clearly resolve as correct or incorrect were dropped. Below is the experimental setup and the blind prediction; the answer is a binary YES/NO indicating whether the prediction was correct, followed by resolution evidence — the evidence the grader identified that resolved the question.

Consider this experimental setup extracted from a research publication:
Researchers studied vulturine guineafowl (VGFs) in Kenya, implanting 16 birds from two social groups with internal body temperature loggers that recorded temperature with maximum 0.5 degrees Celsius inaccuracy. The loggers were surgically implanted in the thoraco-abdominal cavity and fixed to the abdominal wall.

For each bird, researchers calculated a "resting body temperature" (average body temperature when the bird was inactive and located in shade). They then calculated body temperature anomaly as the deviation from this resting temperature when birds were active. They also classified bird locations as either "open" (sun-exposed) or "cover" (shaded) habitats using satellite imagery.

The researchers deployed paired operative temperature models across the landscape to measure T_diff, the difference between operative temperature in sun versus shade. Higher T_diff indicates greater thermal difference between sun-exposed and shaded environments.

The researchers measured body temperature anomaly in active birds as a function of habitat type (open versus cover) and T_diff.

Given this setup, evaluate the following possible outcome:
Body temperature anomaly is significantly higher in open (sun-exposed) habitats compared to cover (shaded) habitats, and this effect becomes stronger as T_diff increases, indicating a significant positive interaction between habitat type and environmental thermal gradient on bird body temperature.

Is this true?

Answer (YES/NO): NO